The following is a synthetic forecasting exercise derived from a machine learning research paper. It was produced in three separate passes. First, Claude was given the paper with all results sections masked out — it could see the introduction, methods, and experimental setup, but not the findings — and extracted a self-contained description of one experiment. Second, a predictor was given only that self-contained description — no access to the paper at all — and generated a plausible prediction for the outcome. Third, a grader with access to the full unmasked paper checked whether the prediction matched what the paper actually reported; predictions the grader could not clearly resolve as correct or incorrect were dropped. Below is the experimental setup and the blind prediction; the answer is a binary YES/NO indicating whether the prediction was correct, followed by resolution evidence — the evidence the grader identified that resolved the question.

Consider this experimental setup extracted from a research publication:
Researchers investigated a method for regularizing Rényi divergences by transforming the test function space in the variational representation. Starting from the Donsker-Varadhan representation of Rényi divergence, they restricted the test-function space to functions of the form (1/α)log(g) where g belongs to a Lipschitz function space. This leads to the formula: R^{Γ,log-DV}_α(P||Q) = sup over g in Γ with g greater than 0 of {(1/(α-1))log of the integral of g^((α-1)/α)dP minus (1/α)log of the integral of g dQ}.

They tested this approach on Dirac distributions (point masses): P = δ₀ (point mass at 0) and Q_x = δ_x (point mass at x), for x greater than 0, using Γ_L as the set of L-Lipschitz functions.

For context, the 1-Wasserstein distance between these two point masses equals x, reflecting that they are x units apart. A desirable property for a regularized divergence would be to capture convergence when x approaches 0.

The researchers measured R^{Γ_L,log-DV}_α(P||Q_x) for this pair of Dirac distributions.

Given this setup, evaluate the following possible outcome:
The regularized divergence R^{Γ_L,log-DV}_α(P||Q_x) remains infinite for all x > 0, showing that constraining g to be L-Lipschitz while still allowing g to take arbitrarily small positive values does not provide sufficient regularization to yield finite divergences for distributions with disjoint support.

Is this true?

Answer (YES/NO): YES